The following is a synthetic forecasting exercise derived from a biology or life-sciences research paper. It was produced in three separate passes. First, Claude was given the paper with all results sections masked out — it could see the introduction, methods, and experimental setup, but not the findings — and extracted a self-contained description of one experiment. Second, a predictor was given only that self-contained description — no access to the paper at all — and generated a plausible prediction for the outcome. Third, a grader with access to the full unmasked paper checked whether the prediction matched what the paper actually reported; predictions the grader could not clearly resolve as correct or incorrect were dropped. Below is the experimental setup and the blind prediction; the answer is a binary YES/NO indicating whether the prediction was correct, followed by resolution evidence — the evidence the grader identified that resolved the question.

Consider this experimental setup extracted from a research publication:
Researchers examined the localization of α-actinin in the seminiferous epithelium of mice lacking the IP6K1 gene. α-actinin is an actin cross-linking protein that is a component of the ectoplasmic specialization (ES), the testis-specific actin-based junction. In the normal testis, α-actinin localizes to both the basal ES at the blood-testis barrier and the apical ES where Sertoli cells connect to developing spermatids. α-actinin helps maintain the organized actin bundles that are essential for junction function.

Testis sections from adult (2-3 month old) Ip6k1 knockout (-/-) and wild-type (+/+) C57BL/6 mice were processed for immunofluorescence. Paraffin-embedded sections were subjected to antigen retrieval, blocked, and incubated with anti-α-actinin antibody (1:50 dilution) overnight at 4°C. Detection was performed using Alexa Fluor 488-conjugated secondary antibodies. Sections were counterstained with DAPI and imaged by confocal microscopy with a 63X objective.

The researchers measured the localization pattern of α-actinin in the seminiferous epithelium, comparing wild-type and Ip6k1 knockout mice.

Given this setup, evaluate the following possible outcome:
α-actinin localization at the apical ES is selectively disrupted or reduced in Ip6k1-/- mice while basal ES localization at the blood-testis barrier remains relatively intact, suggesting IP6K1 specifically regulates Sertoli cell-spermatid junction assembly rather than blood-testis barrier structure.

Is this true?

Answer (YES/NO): NO